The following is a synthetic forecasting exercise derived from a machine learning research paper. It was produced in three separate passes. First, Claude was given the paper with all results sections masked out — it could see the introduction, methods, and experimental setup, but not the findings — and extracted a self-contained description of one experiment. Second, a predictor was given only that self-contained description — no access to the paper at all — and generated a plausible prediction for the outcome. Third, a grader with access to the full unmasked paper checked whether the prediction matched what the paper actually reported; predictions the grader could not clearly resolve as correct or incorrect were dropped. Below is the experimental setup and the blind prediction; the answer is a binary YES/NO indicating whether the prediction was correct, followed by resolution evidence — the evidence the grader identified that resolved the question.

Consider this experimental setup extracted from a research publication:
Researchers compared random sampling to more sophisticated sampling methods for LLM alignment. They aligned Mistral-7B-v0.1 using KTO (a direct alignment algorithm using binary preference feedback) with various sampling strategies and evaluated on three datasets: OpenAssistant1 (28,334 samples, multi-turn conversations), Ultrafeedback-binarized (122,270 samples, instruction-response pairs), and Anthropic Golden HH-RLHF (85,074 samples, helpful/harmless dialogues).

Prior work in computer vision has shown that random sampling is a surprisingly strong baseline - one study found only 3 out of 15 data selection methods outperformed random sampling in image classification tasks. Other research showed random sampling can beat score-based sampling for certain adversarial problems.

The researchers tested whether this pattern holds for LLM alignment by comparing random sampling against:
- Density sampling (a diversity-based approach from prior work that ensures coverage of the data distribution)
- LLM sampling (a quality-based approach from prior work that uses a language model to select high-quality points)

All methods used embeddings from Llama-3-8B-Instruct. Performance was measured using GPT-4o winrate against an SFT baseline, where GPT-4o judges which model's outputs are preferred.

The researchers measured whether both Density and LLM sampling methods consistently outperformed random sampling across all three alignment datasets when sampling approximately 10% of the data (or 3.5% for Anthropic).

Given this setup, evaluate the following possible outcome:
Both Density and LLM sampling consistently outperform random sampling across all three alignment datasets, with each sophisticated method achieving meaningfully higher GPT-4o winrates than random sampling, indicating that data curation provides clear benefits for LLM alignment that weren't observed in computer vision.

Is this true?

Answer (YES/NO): YES